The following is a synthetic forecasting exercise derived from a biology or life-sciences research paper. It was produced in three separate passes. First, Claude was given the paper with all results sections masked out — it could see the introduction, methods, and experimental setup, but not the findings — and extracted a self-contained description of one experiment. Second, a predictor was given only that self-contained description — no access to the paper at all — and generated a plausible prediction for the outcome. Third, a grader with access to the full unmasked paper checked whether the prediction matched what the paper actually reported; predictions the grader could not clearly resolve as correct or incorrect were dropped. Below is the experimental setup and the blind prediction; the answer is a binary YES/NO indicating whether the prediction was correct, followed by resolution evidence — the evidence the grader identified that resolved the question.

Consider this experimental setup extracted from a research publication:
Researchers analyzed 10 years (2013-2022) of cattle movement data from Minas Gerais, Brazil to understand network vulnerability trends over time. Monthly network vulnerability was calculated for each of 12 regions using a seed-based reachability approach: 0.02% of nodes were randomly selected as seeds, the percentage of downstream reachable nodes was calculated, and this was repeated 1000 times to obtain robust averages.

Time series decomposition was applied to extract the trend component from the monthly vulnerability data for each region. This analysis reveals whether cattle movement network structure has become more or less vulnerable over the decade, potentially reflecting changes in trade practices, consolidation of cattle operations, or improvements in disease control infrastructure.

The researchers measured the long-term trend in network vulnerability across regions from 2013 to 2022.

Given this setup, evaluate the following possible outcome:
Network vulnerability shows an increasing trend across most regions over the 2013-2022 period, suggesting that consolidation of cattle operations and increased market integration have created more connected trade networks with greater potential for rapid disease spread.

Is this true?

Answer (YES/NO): NO